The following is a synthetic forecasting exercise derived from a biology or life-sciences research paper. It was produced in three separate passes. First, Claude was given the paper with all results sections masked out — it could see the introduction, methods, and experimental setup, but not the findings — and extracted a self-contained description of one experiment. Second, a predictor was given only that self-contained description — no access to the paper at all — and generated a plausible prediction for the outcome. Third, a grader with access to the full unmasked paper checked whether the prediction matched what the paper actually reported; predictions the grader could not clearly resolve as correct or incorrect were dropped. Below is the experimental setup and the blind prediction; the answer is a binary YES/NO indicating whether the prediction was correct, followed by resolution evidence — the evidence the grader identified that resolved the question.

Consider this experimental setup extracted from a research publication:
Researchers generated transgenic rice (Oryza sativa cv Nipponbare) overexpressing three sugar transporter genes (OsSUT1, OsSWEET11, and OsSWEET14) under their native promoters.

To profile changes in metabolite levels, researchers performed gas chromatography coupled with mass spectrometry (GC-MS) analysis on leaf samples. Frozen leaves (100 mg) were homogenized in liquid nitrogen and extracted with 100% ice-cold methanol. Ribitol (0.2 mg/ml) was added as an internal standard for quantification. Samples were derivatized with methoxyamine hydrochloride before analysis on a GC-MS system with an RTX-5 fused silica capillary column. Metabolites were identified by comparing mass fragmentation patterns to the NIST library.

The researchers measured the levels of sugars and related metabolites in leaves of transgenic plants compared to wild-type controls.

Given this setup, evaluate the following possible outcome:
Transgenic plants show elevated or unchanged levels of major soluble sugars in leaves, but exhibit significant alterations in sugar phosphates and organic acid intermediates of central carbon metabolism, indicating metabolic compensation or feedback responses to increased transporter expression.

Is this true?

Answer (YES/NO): NO